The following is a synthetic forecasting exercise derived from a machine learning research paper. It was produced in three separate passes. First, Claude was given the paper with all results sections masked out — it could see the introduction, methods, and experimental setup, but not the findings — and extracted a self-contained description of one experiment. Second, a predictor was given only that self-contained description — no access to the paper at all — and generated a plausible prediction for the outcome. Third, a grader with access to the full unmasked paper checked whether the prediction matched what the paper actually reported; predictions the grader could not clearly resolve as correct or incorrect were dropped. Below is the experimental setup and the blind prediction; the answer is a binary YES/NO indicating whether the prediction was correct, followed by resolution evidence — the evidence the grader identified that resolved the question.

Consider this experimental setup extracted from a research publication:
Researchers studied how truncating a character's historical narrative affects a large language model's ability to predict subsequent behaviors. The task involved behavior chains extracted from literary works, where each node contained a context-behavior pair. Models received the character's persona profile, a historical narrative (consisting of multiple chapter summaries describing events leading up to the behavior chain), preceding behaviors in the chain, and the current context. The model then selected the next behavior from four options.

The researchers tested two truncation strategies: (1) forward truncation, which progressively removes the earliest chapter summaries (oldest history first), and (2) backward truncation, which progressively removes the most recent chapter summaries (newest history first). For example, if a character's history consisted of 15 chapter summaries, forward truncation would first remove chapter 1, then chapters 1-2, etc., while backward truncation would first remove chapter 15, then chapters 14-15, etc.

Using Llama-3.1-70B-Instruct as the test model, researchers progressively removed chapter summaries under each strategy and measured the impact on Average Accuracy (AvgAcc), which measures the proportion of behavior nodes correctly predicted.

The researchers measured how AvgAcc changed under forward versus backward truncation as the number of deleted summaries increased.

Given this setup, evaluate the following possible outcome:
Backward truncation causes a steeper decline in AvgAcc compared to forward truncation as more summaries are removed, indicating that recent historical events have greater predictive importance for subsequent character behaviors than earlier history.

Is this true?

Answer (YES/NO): YES